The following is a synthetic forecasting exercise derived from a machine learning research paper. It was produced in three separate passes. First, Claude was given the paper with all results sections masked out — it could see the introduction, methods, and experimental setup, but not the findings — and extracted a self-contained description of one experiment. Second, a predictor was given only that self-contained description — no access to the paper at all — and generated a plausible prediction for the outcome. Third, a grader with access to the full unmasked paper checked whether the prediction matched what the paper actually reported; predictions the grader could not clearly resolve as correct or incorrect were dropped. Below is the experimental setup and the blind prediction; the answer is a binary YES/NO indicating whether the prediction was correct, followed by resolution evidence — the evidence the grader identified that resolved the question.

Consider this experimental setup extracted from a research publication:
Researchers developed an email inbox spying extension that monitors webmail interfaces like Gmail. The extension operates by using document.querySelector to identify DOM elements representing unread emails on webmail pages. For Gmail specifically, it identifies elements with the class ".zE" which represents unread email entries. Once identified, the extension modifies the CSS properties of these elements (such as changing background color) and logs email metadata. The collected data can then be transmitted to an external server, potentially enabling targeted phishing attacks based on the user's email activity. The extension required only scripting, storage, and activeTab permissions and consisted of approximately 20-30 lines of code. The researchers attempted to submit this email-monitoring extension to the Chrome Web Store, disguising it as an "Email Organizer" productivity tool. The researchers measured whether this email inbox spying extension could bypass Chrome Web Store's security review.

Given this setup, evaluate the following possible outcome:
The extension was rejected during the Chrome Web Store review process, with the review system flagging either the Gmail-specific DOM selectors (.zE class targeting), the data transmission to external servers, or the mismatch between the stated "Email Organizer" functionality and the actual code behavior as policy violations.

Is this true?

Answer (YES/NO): YES